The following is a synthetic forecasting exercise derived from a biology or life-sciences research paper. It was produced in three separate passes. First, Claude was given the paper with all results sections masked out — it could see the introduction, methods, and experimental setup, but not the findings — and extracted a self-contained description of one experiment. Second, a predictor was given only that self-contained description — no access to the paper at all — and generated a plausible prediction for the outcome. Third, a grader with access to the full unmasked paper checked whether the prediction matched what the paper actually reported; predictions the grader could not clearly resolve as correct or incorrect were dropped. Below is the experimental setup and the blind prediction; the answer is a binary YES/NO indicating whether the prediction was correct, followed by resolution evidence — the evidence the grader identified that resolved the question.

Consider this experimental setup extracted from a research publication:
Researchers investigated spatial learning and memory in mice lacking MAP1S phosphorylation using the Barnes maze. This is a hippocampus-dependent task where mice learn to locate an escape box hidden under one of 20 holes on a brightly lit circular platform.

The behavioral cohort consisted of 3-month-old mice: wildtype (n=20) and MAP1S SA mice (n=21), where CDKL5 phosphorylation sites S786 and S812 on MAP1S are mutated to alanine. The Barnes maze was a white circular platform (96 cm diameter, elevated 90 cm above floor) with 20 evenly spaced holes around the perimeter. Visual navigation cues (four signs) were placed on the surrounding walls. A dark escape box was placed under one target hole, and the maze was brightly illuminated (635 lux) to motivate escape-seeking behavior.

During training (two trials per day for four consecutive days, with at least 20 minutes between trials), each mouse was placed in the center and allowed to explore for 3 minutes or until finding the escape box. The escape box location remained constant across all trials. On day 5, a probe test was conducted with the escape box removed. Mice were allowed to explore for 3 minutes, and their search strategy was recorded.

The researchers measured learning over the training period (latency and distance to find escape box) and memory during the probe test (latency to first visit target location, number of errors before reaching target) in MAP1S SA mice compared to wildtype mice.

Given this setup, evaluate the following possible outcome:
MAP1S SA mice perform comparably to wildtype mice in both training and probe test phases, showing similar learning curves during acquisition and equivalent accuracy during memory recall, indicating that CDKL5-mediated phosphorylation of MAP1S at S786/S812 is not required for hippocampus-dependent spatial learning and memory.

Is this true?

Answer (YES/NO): NO